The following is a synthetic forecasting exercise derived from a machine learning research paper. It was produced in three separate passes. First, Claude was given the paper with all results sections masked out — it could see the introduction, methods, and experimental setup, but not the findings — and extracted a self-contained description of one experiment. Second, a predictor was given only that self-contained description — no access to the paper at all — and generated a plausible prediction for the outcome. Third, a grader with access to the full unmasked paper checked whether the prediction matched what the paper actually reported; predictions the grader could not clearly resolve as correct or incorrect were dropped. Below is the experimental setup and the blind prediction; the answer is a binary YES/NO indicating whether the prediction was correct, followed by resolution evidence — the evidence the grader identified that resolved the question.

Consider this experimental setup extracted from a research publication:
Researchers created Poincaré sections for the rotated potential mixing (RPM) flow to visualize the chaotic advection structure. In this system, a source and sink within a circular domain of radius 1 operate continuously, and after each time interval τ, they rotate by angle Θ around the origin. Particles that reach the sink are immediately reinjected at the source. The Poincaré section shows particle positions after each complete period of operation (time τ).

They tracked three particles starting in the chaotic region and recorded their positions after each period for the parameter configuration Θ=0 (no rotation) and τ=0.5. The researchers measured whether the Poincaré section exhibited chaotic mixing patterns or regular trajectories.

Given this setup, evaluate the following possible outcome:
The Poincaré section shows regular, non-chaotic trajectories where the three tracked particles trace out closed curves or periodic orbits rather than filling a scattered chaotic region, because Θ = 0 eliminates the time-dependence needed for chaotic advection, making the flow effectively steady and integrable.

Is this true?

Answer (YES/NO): YES